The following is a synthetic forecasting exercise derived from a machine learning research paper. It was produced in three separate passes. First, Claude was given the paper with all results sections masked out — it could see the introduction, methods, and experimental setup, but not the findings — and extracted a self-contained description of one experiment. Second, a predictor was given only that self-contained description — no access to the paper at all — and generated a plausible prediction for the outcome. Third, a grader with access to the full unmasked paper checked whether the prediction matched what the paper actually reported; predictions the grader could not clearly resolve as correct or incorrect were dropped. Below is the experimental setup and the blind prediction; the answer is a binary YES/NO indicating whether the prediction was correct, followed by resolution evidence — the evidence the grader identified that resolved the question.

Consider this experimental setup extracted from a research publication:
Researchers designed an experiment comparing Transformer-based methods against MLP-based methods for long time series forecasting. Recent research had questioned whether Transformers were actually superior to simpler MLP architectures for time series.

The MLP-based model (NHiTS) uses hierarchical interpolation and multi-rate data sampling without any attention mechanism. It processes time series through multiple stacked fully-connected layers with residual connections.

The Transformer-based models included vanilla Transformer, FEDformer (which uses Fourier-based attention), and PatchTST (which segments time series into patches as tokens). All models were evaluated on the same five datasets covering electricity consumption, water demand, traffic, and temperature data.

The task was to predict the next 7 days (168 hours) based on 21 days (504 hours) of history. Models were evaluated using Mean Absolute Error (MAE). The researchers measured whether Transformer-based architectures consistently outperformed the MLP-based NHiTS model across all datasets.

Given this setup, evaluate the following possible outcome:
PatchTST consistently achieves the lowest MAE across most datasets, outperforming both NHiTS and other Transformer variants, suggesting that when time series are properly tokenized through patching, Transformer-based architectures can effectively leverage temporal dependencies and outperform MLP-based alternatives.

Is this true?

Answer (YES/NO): NO